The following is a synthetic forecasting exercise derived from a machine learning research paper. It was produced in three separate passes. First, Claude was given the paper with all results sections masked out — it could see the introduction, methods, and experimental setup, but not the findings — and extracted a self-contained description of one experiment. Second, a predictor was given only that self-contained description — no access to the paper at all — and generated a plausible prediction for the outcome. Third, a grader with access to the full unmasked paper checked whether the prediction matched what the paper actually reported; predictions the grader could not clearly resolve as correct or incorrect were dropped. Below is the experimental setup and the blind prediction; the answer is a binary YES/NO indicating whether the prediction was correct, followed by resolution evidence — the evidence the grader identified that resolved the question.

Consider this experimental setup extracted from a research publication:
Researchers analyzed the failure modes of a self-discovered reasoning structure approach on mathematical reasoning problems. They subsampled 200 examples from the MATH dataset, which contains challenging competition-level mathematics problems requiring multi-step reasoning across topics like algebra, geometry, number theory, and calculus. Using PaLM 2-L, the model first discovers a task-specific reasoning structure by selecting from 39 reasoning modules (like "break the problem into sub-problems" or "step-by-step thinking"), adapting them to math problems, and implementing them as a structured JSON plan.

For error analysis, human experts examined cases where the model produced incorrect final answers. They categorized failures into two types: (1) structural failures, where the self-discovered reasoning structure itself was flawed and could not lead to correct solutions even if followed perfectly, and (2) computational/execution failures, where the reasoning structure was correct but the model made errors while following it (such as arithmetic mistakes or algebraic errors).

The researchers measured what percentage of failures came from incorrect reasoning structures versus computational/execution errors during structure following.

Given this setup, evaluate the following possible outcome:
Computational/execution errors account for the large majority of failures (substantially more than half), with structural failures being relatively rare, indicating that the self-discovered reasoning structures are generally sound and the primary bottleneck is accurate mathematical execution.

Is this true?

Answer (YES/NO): YES